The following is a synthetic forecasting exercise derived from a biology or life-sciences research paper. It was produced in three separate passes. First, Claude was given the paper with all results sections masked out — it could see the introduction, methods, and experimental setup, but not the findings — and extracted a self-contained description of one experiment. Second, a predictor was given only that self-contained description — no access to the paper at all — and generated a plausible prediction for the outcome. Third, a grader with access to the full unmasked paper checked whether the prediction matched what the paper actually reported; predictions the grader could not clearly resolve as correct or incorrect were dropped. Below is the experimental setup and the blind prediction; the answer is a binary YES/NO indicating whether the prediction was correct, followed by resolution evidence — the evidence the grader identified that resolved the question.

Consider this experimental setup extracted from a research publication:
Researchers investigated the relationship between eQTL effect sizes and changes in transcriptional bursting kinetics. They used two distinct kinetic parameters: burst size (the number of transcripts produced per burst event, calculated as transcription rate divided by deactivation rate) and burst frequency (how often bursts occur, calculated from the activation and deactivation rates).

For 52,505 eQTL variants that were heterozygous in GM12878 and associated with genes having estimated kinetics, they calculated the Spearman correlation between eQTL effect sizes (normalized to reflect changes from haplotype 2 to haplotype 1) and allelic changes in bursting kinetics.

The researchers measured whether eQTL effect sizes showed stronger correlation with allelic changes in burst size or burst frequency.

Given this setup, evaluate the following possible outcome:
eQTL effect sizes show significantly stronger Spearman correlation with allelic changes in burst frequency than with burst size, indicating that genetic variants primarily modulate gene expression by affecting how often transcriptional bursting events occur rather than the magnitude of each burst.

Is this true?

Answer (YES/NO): YES